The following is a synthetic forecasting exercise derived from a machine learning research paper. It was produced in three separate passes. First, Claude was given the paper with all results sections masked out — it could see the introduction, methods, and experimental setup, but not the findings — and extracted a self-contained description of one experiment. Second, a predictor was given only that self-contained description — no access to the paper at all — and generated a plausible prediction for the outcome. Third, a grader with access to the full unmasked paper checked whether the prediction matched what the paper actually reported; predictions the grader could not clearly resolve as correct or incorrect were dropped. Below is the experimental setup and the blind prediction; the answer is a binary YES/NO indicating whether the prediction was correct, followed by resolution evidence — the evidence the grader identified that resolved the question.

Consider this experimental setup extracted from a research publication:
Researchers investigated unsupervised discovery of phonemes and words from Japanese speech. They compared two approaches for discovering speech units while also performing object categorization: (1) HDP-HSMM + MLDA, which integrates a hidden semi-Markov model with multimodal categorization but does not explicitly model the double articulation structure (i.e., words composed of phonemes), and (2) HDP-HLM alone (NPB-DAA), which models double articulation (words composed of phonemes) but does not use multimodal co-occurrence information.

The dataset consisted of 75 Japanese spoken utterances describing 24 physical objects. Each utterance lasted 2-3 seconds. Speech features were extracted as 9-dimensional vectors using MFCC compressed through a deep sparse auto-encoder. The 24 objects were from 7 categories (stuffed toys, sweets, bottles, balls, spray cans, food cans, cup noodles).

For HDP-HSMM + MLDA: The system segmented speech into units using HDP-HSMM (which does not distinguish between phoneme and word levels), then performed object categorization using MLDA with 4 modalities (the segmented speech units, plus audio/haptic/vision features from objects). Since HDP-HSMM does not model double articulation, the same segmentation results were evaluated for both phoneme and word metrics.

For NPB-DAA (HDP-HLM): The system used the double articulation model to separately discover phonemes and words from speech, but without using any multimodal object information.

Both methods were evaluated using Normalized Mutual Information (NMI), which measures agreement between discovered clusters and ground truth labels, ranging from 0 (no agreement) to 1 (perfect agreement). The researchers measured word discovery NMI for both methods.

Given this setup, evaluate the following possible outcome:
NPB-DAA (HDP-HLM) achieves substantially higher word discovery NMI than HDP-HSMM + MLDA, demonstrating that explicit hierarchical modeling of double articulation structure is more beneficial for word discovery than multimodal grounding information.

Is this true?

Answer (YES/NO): YES